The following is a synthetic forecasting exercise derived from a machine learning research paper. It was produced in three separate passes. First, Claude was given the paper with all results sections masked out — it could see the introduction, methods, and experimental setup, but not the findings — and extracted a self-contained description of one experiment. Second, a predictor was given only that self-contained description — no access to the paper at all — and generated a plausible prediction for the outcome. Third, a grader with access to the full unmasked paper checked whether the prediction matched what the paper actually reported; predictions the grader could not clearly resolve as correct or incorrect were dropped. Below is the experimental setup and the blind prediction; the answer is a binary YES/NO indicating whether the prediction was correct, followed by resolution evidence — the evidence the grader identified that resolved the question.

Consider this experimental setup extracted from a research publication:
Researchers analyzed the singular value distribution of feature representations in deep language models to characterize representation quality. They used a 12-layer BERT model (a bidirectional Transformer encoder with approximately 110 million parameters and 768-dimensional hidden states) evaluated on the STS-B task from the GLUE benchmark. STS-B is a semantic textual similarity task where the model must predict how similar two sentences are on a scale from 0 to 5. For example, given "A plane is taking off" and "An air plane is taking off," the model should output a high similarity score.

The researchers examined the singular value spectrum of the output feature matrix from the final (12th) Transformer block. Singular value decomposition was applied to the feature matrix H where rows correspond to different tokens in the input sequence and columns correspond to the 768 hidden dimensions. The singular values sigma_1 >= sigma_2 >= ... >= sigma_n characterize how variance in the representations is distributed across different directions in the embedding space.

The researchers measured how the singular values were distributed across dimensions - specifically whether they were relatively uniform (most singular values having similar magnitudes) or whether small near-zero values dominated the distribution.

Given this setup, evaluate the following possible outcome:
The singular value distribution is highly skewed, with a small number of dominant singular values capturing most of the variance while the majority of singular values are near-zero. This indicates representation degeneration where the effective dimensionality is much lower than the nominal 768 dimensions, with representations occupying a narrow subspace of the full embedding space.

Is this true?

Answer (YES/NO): YES